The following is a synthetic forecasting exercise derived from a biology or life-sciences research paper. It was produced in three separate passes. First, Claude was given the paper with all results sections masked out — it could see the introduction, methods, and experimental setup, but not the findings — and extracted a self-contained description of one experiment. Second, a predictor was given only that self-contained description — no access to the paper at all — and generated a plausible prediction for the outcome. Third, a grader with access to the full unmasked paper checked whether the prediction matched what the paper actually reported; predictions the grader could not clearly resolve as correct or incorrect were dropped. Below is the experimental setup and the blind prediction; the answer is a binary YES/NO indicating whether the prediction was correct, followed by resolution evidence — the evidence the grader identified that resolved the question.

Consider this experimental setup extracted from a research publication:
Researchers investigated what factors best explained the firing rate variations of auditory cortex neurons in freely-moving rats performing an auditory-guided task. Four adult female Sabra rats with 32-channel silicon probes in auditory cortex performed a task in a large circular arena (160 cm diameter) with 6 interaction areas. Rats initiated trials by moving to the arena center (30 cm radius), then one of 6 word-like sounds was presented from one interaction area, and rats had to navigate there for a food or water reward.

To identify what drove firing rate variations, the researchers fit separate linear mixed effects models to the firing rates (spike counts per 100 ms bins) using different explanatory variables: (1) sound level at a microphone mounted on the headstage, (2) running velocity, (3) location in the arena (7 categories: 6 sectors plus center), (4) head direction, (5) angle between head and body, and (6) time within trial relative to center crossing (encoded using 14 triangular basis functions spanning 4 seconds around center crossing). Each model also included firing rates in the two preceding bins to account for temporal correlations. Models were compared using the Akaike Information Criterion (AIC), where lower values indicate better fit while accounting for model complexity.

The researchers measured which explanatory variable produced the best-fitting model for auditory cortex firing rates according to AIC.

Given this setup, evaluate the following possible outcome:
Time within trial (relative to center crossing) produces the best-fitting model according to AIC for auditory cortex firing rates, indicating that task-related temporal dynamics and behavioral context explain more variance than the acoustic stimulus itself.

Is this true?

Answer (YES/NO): NO